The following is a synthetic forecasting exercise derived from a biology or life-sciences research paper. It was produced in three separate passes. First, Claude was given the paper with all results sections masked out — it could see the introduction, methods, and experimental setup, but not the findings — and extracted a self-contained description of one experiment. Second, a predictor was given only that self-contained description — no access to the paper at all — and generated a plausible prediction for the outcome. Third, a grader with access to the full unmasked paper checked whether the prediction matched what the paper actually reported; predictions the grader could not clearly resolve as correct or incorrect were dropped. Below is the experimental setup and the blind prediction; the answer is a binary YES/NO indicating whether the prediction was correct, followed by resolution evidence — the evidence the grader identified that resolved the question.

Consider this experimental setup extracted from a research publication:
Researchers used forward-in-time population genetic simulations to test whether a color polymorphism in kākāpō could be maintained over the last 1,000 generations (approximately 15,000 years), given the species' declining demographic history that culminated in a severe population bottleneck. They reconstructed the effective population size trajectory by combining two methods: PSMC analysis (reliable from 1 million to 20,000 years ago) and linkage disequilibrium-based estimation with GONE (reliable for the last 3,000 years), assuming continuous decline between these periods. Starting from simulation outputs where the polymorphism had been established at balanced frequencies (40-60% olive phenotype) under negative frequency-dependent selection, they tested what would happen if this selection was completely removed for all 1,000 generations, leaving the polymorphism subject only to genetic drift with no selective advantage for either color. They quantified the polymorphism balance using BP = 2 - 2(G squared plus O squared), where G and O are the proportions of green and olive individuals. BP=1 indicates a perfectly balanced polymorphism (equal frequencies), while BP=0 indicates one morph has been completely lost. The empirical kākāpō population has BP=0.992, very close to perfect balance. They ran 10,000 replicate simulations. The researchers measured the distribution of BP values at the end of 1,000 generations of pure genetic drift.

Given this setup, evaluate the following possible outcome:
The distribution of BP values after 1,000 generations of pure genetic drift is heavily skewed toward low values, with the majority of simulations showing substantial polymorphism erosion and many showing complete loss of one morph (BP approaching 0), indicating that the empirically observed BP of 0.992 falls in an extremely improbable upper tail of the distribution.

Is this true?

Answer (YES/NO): NO